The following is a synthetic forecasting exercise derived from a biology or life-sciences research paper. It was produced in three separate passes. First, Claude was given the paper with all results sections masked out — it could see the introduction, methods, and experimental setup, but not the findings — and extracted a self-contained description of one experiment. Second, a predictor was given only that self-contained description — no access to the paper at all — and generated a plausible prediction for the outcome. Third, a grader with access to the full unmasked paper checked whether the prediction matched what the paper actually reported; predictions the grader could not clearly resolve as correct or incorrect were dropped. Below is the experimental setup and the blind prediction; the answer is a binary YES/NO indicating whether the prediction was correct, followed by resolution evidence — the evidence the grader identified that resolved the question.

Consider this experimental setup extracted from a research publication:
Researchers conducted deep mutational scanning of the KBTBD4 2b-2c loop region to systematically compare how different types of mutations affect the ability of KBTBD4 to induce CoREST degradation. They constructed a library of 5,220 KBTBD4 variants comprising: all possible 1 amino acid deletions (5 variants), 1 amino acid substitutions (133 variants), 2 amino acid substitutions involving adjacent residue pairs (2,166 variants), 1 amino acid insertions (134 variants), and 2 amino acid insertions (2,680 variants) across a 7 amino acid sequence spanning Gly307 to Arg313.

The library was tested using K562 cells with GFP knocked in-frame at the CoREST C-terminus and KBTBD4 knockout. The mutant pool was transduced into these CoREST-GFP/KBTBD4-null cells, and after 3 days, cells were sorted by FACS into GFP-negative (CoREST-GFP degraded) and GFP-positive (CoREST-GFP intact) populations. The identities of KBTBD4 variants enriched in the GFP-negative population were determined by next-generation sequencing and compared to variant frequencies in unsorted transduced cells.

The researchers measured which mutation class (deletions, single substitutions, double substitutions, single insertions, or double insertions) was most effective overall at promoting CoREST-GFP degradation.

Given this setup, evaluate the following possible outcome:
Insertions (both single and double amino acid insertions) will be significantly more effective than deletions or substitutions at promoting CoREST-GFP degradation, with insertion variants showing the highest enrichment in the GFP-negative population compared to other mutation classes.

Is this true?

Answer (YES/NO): NO